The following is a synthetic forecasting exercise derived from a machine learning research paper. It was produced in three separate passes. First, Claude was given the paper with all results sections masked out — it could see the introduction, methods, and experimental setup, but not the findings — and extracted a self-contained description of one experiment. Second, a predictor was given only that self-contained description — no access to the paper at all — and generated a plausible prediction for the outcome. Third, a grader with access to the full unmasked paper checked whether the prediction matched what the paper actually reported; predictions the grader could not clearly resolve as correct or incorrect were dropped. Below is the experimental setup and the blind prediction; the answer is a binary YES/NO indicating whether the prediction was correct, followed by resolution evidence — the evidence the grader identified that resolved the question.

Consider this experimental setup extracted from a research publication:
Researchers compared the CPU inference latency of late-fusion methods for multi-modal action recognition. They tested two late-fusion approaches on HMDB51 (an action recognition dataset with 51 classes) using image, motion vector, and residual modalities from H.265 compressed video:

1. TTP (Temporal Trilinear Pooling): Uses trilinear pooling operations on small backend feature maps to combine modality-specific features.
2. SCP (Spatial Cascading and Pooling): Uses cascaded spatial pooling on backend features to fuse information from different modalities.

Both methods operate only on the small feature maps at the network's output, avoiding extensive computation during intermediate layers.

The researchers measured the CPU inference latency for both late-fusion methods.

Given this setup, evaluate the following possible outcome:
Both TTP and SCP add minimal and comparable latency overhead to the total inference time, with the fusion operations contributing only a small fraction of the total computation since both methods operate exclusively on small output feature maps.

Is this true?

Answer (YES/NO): YES